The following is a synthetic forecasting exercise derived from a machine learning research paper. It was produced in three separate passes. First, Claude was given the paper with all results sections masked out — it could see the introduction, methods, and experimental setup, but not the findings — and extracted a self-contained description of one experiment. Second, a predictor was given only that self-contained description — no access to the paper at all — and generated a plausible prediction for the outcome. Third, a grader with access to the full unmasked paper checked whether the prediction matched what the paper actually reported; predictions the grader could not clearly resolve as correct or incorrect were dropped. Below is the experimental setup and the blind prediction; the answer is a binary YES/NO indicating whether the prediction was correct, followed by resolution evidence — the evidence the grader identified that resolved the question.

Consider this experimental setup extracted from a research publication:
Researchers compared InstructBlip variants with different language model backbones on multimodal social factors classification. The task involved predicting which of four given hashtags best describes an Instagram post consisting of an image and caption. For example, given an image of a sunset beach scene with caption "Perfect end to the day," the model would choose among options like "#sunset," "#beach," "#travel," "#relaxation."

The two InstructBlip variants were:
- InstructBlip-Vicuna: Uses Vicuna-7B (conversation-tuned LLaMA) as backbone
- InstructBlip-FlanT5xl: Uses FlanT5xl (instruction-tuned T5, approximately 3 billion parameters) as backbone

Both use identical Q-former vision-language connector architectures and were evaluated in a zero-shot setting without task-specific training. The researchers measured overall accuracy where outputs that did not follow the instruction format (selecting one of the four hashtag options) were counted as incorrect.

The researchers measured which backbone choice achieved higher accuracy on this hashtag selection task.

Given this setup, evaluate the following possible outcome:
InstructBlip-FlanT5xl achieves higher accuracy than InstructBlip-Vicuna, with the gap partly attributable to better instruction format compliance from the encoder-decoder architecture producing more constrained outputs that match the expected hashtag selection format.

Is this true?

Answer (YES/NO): YES